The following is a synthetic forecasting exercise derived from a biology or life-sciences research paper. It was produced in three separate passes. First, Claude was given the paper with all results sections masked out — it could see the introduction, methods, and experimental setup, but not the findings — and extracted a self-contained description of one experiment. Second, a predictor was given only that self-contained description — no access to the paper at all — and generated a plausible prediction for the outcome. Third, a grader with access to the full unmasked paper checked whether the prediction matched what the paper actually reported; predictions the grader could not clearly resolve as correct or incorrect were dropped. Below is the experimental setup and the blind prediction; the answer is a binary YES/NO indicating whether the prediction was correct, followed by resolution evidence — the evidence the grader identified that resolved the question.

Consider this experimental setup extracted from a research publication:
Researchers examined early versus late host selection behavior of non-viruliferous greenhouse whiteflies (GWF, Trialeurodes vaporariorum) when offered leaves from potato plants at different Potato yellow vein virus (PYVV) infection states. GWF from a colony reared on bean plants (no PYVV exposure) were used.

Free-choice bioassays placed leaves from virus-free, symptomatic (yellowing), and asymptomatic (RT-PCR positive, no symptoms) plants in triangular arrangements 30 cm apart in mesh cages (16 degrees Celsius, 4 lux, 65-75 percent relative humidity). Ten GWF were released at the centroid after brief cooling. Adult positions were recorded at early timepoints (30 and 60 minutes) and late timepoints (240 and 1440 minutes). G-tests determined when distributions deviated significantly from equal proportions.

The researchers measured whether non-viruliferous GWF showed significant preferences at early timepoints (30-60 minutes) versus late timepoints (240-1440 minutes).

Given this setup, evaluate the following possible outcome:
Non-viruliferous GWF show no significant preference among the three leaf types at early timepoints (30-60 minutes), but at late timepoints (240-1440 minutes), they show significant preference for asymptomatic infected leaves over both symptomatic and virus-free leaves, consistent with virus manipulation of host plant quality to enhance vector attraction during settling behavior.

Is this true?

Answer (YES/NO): NO